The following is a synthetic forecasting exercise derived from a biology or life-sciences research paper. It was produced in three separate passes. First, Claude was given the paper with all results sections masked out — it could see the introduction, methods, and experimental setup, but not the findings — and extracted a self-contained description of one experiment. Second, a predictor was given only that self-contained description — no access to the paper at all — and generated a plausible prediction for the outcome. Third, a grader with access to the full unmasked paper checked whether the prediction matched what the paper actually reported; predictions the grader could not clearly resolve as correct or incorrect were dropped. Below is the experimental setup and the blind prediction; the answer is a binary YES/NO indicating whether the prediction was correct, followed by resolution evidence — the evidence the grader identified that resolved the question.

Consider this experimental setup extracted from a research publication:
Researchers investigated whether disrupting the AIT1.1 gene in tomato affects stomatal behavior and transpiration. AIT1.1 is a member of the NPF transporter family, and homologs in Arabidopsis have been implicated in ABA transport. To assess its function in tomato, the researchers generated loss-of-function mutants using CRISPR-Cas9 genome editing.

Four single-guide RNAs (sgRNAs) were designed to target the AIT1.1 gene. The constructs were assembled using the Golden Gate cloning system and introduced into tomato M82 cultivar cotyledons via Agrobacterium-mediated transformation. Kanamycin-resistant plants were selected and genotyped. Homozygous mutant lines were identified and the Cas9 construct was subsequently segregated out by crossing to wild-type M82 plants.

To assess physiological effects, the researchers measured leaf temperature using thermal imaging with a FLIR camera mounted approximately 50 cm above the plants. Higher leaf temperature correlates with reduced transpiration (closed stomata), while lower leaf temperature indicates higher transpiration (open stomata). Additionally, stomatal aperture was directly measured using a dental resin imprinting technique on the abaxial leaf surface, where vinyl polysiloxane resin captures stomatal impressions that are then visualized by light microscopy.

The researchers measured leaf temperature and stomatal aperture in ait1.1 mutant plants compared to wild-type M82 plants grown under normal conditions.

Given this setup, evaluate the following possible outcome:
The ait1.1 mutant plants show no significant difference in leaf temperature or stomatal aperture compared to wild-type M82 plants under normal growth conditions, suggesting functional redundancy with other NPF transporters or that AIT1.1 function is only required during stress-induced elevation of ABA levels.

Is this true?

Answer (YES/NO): NO